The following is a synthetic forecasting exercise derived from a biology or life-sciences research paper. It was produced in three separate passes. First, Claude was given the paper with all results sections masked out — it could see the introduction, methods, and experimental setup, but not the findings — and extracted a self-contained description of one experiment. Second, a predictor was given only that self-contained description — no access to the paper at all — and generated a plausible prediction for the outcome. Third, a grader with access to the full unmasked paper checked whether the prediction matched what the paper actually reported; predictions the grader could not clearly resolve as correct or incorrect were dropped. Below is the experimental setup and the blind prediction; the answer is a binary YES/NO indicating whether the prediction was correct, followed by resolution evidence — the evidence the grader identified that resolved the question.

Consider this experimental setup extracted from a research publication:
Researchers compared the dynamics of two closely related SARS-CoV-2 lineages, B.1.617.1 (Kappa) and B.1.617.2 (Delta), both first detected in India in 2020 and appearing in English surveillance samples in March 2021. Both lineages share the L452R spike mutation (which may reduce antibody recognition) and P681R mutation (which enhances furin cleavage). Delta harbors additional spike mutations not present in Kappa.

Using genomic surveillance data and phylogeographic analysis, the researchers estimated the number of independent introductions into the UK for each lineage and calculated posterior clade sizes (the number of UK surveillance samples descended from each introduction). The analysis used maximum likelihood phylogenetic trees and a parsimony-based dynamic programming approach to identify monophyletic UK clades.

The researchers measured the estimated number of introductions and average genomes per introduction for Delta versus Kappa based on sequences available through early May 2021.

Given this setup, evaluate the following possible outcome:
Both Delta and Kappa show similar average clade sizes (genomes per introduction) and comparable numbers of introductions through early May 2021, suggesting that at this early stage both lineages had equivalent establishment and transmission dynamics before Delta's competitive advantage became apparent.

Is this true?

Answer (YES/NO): NO